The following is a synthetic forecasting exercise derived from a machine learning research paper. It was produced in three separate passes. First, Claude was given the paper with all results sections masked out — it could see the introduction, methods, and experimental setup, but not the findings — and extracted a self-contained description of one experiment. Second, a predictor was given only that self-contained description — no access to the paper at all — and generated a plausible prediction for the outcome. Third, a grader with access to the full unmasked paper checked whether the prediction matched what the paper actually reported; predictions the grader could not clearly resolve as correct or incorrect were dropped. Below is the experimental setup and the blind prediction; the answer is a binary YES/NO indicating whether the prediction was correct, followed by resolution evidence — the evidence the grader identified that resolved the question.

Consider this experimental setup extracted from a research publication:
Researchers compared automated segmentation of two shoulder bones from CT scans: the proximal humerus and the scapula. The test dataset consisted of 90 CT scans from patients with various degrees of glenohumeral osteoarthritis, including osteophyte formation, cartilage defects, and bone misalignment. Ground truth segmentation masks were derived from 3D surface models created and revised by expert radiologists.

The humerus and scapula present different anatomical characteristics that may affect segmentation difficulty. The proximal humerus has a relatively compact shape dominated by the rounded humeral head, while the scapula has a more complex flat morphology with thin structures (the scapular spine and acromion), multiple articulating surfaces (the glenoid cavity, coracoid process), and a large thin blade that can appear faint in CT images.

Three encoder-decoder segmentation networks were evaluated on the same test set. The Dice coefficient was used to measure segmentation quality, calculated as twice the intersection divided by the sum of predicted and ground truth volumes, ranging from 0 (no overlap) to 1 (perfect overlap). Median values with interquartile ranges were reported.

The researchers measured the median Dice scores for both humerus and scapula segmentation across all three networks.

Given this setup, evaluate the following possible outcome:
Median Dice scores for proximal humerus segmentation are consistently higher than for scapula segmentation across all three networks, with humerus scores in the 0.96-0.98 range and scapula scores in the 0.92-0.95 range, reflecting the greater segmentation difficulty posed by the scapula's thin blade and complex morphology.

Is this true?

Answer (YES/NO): NO